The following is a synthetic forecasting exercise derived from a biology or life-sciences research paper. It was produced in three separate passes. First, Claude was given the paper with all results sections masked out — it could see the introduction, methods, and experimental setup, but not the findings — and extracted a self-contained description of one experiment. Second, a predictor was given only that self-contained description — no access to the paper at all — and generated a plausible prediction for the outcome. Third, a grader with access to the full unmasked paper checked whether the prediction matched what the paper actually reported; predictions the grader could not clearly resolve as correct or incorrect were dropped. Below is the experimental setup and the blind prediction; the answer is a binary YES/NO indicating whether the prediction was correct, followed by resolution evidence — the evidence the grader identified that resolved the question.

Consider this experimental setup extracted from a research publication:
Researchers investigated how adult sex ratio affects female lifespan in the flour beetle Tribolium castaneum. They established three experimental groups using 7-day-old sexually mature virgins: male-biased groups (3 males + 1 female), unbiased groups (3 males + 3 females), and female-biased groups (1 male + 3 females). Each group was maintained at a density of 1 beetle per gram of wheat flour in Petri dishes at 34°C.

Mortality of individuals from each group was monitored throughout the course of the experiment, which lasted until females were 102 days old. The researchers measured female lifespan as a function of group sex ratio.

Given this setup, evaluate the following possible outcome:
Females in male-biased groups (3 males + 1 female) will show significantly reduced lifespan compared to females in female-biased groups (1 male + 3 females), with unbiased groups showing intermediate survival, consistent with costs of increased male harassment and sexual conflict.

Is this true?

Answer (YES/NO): NO